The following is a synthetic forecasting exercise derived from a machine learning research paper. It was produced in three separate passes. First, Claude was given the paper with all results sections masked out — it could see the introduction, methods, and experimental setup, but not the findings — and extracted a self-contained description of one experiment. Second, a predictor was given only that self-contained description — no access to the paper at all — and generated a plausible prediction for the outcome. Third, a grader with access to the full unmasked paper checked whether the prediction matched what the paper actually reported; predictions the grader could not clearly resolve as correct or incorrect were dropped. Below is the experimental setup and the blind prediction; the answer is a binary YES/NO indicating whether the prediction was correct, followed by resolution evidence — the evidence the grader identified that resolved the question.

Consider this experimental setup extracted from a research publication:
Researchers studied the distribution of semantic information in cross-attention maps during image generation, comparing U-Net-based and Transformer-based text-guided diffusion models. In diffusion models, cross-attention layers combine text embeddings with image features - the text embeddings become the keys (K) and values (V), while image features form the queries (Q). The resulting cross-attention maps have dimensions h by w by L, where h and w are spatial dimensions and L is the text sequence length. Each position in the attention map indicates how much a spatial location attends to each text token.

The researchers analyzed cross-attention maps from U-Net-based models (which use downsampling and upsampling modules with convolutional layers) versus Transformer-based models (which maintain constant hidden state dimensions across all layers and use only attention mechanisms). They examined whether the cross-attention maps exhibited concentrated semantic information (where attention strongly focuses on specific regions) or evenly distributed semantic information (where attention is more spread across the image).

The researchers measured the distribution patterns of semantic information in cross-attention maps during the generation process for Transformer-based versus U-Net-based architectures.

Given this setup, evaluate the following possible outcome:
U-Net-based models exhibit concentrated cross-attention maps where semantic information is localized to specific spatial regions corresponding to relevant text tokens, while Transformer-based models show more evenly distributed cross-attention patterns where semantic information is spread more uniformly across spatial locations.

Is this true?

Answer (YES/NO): YES